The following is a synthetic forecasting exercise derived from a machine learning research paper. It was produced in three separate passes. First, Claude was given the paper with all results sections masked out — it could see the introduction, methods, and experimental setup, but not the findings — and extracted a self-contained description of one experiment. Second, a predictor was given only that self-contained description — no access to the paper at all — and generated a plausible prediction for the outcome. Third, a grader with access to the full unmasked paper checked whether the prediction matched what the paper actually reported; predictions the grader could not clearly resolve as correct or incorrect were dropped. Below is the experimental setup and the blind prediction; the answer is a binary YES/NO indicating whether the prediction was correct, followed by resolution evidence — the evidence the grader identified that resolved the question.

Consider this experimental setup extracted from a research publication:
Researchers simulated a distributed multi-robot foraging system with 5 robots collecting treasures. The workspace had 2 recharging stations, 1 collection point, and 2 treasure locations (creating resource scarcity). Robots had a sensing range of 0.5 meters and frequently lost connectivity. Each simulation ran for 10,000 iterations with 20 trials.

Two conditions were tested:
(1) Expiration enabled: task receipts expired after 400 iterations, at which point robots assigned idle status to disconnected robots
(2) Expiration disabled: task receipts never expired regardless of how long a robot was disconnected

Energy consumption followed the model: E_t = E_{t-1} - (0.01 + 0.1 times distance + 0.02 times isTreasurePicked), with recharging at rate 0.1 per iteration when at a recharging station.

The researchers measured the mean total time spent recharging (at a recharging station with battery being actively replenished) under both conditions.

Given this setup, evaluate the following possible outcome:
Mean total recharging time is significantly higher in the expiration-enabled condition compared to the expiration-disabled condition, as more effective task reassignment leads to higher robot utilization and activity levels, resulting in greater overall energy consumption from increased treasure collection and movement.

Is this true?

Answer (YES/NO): NO